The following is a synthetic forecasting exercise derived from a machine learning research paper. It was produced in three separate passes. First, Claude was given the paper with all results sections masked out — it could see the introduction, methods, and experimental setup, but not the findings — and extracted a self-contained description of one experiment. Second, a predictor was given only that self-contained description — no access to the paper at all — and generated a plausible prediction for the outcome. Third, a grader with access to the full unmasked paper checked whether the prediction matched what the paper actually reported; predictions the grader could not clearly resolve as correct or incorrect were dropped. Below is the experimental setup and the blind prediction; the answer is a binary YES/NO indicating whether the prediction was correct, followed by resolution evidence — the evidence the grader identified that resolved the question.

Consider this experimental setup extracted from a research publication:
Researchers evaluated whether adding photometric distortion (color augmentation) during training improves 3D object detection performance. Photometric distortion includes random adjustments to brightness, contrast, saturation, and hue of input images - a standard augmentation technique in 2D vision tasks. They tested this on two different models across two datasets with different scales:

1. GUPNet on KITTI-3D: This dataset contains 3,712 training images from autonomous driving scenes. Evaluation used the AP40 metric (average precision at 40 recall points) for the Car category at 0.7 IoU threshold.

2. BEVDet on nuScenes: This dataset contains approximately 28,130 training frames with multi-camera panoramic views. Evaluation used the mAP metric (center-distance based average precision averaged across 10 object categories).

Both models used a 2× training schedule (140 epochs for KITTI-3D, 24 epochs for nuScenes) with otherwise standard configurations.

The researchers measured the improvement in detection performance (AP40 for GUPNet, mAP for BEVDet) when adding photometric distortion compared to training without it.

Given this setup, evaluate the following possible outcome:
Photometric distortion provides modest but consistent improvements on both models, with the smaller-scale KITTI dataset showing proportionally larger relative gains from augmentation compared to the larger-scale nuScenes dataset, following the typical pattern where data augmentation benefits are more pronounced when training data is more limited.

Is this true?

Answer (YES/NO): NO